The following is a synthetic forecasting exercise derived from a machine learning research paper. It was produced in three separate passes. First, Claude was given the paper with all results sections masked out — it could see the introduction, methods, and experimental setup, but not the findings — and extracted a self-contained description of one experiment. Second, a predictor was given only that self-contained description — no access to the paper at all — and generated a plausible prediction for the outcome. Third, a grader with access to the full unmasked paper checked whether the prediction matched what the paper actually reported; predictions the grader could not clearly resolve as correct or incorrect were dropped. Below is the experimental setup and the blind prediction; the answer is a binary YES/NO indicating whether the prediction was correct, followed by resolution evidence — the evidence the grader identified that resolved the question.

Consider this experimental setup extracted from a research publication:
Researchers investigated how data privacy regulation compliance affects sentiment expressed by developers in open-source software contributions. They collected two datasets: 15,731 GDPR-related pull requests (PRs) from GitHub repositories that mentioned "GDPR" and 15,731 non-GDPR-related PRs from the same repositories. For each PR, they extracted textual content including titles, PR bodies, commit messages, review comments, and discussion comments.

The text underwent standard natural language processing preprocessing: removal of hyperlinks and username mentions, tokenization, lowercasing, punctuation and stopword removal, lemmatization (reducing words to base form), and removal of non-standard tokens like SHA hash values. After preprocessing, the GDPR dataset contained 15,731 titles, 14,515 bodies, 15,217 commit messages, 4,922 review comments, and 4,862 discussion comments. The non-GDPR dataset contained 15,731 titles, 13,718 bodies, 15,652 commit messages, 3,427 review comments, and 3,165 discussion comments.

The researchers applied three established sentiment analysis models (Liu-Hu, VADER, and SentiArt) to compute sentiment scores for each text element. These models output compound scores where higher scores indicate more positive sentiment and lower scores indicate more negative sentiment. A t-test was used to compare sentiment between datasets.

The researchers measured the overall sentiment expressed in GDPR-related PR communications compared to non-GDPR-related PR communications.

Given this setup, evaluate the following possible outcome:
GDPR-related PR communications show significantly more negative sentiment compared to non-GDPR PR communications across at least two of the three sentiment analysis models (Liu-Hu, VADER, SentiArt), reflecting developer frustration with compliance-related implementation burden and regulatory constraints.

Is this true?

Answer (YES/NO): NO